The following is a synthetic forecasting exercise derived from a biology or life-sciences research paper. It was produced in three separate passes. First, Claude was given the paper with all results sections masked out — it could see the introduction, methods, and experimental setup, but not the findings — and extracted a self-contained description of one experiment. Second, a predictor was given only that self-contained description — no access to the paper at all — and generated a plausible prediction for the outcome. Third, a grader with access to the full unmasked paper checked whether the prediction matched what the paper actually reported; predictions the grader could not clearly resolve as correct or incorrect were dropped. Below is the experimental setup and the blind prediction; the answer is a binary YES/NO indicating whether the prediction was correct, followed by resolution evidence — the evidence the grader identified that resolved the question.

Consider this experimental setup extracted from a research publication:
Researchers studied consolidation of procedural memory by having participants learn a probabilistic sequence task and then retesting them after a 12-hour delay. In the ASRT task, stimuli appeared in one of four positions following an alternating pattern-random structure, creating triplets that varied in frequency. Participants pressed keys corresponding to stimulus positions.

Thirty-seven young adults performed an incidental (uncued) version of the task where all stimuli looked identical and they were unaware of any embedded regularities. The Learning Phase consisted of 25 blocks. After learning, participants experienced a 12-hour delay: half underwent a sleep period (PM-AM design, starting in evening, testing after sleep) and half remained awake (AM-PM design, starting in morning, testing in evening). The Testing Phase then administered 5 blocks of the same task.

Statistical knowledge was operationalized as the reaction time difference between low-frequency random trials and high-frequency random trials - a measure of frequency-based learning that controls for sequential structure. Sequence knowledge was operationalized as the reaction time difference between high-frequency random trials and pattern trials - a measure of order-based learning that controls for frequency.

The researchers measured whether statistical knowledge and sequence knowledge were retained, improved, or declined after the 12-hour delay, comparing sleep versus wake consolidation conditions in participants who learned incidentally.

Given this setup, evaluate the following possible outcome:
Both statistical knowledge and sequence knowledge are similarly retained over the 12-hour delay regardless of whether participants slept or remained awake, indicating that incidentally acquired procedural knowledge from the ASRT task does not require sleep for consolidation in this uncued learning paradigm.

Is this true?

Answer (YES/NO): YES